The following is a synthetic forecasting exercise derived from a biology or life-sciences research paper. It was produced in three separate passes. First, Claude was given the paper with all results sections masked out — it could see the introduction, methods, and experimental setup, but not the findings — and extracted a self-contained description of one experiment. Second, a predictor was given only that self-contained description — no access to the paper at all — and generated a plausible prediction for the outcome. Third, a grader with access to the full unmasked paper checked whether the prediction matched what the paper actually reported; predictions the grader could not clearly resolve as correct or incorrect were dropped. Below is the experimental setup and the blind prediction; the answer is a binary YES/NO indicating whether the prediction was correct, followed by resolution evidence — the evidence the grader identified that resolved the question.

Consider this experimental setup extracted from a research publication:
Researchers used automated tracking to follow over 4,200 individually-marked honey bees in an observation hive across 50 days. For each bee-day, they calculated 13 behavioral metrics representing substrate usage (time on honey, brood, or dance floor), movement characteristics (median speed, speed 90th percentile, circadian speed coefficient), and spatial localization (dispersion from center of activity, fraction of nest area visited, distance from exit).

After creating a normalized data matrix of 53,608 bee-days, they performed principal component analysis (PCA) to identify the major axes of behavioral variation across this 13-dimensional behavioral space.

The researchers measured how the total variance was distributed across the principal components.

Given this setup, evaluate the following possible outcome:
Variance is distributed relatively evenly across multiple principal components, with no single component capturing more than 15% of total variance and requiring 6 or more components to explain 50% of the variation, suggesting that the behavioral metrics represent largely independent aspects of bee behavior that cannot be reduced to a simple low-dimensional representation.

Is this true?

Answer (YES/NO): NO